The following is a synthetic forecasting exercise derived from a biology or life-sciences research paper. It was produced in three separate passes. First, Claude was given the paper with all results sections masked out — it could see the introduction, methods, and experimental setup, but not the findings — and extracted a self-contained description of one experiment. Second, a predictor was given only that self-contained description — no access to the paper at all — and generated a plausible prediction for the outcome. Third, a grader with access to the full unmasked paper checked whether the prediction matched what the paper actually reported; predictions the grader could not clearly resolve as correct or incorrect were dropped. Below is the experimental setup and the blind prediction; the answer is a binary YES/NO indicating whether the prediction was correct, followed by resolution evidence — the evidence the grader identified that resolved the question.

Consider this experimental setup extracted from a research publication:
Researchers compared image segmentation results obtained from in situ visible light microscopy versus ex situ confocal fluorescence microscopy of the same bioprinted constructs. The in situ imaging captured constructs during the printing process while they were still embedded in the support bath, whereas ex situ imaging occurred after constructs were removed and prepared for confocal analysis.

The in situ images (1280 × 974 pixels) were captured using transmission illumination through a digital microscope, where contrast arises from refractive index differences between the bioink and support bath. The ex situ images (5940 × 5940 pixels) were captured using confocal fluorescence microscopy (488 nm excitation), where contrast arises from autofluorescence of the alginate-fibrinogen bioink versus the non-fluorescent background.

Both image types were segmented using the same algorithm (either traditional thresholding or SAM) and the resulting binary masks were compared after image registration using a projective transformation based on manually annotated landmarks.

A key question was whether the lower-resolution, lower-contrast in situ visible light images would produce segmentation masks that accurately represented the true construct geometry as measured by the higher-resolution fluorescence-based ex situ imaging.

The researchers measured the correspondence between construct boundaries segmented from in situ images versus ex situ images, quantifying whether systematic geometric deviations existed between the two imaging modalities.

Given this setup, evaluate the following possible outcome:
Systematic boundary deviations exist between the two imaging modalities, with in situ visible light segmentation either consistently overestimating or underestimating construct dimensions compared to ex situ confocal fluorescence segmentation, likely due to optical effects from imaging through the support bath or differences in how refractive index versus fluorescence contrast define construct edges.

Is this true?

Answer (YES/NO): YES